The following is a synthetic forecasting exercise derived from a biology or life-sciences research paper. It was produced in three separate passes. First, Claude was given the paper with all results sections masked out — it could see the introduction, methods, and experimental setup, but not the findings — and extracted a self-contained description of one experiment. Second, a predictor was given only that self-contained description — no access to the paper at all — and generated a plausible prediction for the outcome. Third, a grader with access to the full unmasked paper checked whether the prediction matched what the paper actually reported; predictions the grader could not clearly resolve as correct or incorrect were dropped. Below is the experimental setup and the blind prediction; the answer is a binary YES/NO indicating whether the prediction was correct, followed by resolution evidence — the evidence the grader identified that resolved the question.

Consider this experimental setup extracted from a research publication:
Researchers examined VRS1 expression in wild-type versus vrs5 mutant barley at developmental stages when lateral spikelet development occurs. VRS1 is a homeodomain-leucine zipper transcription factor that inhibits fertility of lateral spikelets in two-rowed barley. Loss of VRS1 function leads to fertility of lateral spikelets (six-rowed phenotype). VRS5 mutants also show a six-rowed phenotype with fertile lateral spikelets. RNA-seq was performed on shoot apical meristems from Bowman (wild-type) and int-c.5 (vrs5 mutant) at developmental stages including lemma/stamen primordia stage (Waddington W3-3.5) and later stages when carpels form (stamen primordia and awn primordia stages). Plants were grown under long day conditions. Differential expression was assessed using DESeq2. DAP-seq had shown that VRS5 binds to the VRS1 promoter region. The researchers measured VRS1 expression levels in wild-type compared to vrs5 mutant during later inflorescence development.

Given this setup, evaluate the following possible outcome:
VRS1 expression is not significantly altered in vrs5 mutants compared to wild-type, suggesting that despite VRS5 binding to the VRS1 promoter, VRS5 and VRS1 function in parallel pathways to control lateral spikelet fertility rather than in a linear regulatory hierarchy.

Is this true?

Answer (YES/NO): NO